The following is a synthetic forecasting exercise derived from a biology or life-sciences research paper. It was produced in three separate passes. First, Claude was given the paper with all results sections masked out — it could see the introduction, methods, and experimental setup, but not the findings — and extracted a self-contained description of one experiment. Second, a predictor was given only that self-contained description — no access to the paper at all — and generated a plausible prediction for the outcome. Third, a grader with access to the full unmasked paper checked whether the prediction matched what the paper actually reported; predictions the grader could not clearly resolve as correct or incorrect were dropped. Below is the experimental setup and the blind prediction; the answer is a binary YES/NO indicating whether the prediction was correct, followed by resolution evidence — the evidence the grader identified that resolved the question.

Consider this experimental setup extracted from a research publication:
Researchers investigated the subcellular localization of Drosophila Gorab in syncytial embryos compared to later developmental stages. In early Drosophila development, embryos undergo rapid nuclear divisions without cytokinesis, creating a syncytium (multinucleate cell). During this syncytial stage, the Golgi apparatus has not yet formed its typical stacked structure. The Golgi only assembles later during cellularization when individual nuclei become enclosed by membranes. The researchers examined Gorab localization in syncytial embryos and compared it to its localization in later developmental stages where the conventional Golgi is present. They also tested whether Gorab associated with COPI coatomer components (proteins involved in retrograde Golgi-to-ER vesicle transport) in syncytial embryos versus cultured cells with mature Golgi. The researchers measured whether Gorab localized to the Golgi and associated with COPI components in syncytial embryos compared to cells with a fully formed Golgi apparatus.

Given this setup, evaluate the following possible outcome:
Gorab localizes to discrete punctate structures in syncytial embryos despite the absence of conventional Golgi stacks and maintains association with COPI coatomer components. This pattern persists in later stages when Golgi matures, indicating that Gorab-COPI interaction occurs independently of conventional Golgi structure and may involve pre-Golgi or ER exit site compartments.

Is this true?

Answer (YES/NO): NO